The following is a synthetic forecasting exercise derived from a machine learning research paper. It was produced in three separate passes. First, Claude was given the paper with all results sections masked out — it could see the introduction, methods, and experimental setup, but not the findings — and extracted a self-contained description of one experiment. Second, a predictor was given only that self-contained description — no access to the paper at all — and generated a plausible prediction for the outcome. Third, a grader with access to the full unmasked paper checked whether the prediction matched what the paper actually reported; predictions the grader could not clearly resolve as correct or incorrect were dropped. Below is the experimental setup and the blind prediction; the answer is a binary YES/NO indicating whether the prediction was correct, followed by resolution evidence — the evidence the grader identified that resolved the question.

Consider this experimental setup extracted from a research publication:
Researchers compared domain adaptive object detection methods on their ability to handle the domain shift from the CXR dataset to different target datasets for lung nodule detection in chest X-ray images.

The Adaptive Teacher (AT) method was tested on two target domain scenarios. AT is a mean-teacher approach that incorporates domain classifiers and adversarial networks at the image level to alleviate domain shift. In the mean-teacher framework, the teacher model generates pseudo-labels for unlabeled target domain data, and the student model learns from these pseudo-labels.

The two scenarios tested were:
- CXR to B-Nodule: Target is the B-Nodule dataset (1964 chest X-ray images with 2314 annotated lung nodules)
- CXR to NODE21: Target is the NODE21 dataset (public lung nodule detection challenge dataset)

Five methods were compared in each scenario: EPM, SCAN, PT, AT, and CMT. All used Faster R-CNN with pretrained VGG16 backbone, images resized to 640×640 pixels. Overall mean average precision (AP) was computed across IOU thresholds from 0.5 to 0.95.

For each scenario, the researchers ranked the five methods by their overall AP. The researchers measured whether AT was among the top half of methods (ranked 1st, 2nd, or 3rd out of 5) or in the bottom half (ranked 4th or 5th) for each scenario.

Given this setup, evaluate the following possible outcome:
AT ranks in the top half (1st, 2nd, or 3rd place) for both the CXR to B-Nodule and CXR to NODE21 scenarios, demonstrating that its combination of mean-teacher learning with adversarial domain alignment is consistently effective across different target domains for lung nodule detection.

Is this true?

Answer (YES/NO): NO